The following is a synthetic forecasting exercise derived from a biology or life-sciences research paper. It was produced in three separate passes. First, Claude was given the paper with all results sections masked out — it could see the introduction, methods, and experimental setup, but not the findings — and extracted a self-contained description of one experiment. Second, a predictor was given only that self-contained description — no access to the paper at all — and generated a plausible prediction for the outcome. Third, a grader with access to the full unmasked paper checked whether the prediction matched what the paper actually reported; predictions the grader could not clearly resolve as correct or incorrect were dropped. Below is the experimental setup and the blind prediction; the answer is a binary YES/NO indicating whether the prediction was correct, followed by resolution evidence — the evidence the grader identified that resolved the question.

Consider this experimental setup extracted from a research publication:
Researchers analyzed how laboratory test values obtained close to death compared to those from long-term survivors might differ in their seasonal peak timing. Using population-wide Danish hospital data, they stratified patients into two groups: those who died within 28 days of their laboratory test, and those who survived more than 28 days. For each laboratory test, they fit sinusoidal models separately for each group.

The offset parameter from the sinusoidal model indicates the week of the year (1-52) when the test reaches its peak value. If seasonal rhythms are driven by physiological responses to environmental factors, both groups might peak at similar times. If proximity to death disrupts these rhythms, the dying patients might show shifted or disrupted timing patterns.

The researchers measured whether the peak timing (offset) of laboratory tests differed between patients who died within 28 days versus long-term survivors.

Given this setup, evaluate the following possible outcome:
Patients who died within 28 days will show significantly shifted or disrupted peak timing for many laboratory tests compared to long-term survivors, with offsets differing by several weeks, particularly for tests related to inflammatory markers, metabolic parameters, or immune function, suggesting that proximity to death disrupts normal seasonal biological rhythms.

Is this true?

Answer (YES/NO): YES